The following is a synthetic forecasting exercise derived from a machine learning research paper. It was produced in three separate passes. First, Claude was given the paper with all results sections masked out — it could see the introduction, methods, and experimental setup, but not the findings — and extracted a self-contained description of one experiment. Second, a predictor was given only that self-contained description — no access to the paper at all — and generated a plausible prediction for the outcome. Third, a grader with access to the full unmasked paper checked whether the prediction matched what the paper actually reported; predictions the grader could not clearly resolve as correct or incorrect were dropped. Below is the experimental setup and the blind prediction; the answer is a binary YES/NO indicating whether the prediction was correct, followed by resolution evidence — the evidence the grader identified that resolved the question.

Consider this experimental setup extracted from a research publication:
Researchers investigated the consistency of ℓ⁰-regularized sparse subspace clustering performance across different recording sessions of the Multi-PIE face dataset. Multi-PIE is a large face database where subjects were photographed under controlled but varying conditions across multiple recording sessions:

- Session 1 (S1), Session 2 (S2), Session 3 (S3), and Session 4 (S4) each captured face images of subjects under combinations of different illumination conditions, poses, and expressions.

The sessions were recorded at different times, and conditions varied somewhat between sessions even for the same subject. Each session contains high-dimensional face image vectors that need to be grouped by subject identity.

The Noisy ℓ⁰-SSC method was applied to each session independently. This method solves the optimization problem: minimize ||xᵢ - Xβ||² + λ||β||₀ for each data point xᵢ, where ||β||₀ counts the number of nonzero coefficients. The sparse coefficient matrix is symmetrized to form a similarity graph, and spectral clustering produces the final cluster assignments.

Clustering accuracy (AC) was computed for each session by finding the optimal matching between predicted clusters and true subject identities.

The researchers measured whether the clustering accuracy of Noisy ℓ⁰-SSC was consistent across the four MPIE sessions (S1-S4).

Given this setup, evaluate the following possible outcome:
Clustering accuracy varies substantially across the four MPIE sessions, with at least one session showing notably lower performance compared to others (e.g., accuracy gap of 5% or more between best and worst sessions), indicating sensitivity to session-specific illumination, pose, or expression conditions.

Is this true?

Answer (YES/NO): YES